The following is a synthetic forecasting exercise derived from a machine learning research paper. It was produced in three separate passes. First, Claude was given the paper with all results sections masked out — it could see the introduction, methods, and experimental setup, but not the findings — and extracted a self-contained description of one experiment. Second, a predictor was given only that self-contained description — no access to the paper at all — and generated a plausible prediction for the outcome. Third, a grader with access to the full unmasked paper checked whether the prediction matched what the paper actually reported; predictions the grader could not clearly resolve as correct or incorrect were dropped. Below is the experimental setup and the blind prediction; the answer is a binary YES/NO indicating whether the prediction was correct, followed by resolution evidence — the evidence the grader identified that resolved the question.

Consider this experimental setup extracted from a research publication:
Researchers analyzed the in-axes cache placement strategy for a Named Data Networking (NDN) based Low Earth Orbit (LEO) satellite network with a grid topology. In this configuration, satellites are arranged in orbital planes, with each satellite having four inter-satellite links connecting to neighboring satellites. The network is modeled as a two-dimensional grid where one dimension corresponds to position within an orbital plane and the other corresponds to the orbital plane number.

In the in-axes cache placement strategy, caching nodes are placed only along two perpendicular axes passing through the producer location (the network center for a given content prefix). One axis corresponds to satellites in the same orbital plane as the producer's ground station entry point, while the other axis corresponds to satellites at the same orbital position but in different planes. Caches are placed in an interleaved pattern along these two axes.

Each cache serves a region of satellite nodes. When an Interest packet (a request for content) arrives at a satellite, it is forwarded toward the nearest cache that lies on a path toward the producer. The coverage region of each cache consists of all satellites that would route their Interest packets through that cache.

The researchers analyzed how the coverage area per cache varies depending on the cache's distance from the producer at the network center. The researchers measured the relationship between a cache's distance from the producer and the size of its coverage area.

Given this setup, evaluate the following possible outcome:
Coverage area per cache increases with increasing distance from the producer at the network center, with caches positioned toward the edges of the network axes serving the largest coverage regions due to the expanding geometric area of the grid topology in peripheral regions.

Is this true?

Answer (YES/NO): YES